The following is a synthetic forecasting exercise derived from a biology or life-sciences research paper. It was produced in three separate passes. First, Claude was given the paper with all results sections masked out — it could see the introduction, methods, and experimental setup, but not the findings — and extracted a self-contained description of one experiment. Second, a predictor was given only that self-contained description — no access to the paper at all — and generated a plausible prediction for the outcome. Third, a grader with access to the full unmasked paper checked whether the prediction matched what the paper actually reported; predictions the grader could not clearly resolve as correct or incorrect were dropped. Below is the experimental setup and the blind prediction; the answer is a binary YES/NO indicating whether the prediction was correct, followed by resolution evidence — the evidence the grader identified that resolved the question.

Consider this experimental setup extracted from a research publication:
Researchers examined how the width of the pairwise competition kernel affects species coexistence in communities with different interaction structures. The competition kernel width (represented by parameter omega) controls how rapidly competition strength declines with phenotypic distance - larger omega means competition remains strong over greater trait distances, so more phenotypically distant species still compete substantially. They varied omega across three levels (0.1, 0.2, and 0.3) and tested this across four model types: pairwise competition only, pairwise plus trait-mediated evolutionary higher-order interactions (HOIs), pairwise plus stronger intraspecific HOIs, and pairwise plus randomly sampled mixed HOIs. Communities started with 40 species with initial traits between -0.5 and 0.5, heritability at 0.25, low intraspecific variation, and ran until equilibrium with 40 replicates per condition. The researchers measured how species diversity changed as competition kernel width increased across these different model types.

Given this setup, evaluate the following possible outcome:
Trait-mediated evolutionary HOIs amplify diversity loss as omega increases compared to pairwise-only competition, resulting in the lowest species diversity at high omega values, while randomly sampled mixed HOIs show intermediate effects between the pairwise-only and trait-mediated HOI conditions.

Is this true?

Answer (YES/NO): NO